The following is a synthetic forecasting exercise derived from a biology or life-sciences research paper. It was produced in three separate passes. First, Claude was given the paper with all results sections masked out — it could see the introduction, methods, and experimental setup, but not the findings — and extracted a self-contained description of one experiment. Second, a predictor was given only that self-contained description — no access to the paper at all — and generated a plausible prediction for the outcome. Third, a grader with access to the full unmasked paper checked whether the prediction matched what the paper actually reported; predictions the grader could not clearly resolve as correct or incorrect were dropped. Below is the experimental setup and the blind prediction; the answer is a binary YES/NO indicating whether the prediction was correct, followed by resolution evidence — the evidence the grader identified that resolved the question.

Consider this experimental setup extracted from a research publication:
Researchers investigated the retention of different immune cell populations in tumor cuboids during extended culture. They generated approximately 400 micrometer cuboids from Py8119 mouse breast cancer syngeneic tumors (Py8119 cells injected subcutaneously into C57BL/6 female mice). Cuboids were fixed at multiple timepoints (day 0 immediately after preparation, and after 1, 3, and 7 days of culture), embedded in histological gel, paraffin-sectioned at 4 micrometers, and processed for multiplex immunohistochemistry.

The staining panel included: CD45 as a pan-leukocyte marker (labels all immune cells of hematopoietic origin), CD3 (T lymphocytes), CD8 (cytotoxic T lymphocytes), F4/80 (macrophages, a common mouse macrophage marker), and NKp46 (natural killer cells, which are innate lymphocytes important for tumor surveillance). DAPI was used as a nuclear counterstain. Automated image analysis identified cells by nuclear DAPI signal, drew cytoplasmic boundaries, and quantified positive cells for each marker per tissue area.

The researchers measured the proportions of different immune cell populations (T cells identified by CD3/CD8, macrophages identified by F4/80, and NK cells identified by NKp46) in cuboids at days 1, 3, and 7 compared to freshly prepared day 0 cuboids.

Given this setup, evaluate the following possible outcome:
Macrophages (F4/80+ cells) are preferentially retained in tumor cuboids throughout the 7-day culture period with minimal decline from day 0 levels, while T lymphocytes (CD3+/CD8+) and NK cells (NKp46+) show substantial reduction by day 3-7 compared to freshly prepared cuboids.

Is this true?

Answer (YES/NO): NO